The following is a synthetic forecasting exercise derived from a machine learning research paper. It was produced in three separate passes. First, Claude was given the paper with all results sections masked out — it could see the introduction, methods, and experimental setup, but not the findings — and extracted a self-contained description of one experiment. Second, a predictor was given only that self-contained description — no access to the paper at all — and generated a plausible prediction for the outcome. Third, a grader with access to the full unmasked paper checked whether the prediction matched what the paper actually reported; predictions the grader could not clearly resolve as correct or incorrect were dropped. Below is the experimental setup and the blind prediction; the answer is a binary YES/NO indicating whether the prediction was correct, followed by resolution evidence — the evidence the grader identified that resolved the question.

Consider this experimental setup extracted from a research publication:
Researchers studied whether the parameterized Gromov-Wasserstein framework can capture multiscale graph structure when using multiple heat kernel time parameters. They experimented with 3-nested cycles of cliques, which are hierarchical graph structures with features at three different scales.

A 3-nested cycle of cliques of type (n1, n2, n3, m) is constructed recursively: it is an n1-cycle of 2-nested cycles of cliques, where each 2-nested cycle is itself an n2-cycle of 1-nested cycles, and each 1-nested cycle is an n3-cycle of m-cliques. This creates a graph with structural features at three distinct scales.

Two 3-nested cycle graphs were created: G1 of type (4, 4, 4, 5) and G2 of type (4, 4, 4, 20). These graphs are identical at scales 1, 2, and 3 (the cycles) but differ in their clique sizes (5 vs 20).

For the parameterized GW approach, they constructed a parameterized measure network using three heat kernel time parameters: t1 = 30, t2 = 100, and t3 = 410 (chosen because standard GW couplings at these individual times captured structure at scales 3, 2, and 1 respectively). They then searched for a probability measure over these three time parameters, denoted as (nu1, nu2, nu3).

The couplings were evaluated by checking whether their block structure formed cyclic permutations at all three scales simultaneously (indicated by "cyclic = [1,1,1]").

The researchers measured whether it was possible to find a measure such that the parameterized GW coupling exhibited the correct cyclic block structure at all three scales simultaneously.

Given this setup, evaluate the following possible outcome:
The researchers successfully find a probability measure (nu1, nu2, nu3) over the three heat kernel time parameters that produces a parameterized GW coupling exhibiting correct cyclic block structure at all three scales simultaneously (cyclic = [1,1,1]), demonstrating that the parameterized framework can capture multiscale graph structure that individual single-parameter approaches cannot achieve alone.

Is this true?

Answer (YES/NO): YES